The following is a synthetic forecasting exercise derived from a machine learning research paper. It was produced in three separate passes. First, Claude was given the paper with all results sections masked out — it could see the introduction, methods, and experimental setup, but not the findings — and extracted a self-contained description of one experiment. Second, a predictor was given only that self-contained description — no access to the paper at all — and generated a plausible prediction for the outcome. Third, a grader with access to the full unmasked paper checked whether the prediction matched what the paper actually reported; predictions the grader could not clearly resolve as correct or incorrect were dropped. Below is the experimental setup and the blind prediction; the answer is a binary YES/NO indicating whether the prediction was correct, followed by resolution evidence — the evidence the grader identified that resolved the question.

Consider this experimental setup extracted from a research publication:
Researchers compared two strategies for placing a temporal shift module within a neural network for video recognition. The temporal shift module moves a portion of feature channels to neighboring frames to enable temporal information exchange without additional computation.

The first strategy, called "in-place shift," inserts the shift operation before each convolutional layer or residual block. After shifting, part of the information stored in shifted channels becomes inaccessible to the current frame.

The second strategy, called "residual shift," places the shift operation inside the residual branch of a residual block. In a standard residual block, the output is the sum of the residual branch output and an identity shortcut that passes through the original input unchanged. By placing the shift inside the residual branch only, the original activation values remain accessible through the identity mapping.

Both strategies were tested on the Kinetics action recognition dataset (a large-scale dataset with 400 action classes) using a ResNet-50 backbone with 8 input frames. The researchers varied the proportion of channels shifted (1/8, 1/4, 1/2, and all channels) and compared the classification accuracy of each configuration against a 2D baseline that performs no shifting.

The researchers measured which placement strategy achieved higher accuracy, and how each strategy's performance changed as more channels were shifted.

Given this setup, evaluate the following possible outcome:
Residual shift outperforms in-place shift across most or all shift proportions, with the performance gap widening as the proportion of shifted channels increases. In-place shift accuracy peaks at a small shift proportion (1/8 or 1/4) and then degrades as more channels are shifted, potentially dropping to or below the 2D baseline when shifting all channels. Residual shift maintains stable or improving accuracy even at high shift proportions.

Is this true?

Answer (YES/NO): NO